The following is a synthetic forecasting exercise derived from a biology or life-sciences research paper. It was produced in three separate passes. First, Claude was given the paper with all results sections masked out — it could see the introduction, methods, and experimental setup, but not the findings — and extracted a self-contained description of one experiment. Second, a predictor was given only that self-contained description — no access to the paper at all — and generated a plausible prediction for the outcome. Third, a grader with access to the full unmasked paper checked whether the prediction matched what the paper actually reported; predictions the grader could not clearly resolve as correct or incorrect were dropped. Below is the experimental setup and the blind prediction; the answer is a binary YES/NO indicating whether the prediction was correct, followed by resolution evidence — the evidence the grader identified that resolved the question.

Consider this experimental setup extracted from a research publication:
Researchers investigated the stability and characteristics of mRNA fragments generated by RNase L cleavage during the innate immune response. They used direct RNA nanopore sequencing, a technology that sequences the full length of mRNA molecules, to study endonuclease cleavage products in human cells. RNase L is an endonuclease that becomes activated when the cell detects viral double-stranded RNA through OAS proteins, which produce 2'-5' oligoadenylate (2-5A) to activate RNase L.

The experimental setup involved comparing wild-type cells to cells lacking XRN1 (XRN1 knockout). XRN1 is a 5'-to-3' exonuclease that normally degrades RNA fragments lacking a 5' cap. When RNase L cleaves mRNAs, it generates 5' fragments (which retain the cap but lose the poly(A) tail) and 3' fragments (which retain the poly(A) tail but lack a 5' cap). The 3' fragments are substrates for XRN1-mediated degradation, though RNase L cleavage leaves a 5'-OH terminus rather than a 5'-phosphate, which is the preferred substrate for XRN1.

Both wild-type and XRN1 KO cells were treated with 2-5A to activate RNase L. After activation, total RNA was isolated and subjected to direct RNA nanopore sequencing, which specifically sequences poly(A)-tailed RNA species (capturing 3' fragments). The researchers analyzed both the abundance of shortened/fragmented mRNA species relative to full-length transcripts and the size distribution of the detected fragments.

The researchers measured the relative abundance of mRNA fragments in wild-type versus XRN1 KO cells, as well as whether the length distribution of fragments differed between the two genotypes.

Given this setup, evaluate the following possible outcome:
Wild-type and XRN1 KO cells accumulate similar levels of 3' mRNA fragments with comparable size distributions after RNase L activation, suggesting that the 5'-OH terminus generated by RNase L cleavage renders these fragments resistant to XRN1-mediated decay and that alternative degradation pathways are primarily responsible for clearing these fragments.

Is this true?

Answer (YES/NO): NO